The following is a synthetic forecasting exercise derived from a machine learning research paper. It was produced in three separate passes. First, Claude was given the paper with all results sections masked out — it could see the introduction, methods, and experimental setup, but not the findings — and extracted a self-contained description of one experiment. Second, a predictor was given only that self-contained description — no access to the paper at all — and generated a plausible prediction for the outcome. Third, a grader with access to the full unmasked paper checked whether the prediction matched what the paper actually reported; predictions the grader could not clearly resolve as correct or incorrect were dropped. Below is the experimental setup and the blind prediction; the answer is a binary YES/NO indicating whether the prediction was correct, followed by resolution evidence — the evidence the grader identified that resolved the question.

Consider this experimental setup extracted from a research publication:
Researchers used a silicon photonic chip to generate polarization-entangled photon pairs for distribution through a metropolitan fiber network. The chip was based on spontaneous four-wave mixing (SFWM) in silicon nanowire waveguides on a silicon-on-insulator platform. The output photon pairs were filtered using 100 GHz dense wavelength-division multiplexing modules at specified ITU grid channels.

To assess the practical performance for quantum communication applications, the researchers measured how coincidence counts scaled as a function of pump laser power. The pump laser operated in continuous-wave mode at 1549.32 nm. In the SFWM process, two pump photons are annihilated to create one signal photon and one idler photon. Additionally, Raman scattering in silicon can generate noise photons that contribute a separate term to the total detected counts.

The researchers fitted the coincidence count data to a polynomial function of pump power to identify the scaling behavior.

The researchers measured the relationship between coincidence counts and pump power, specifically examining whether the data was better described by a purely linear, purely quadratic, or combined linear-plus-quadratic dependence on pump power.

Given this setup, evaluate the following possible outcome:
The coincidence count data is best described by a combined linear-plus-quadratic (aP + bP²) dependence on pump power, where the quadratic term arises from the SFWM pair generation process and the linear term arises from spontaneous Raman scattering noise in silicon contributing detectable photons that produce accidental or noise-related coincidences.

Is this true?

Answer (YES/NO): YES